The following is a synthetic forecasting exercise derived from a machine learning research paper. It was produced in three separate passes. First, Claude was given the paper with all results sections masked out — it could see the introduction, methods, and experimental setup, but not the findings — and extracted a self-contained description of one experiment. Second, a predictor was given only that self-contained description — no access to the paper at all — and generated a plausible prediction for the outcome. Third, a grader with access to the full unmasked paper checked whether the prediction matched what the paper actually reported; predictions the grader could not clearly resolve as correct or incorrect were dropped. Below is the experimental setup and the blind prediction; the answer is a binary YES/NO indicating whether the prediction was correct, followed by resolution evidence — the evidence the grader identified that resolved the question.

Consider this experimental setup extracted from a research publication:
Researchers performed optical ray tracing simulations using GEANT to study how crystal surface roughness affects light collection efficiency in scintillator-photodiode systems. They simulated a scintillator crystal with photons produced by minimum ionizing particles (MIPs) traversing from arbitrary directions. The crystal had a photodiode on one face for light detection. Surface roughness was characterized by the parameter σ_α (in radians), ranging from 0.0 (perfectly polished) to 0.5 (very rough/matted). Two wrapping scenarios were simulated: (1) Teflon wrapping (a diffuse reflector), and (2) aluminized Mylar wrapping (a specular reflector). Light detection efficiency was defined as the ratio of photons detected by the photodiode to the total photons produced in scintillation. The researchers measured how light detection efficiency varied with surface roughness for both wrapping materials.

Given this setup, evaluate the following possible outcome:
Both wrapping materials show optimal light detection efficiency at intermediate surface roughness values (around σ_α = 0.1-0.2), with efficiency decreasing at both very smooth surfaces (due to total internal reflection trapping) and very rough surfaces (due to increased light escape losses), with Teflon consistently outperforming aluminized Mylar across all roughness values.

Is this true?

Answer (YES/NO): NO